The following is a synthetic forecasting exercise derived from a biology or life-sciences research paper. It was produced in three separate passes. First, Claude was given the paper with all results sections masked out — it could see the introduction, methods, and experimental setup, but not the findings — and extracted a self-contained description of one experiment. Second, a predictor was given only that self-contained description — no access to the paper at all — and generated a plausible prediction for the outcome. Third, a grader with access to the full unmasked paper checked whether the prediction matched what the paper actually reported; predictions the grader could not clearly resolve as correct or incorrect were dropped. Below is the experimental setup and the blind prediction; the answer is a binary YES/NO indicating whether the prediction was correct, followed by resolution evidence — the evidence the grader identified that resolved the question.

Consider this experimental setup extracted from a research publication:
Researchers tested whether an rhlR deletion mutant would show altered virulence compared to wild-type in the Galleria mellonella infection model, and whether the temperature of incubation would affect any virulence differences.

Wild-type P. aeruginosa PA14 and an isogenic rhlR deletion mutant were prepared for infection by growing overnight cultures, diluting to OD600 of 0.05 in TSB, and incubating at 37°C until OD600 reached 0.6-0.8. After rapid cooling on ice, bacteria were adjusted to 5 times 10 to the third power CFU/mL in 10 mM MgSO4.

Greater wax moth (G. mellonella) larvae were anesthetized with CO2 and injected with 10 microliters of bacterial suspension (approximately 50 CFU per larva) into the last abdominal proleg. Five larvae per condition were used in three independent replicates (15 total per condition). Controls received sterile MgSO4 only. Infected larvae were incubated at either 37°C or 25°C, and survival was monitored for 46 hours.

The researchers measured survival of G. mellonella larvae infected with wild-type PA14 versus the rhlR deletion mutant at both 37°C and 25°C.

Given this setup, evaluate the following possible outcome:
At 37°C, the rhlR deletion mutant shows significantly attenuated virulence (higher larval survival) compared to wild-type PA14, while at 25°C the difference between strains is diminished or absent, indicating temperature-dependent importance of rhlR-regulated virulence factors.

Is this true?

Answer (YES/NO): NO